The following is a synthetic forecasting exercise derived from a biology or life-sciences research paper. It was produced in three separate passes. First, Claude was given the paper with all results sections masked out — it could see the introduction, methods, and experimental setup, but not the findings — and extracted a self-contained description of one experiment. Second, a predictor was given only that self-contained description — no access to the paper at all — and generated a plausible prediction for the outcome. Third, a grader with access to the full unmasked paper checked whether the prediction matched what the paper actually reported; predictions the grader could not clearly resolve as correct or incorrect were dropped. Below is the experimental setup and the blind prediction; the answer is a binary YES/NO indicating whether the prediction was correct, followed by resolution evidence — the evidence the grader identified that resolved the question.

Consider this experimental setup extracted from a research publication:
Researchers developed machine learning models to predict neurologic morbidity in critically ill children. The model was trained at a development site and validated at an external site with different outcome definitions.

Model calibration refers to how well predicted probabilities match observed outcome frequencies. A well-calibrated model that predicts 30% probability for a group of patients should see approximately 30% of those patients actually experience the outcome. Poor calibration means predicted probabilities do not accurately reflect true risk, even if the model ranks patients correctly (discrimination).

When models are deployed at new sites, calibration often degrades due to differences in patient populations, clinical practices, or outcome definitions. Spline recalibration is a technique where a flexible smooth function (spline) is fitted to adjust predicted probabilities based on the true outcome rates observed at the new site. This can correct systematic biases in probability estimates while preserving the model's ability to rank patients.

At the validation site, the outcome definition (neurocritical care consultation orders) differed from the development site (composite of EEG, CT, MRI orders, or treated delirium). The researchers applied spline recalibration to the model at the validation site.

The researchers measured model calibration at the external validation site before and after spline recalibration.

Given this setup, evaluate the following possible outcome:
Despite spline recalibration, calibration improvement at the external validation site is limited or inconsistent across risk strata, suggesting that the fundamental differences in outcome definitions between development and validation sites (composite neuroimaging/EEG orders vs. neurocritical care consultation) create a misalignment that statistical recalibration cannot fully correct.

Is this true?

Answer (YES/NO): NO